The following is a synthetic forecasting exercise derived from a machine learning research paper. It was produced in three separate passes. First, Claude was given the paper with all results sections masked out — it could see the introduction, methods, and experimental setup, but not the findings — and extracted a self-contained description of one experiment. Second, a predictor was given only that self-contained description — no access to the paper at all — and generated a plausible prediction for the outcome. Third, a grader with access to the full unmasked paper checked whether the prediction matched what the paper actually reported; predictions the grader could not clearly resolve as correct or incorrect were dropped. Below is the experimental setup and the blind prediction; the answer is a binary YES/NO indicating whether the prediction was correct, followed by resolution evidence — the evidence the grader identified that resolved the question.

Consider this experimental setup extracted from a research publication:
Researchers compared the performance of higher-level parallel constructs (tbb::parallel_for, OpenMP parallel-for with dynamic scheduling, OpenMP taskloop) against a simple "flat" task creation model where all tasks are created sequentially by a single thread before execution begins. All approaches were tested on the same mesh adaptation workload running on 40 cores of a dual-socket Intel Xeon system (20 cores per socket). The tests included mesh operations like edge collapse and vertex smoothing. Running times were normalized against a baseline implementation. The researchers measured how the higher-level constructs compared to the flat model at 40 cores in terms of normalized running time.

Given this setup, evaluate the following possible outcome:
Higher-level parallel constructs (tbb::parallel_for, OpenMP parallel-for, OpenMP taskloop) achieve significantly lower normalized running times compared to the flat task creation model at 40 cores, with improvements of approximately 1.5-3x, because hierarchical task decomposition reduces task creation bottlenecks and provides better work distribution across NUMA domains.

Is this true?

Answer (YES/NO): NO